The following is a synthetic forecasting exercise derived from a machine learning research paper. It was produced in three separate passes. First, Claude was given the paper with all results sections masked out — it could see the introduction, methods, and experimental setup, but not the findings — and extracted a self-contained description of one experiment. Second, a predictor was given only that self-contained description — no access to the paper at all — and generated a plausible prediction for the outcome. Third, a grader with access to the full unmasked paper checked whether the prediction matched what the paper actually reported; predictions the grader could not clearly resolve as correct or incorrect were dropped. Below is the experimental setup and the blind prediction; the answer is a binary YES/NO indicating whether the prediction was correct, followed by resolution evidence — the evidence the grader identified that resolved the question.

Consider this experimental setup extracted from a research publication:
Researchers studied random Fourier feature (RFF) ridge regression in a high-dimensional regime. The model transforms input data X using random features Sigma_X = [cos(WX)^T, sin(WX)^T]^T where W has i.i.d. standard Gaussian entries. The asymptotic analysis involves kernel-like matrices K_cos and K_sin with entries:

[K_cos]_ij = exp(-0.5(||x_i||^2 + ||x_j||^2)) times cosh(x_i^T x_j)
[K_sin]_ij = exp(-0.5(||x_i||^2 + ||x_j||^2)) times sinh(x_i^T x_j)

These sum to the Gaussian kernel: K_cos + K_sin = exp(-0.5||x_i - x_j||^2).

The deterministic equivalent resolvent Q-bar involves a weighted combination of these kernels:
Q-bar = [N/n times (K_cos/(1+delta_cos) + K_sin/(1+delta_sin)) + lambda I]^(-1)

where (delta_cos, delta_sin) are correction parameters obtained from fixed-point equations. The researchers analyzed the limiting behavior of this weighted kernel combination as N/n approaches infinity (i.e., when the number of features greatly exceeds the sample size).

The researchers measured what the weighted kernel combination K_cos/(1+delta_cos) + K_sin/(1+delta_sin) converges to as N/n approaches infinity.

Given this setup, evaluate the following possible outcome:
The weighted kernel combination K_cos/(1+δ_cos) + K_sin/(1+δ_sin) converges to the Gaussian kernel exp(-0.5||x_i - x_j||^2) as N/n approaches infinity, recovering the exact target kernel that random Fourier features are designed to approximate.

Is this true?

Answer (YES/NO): YES